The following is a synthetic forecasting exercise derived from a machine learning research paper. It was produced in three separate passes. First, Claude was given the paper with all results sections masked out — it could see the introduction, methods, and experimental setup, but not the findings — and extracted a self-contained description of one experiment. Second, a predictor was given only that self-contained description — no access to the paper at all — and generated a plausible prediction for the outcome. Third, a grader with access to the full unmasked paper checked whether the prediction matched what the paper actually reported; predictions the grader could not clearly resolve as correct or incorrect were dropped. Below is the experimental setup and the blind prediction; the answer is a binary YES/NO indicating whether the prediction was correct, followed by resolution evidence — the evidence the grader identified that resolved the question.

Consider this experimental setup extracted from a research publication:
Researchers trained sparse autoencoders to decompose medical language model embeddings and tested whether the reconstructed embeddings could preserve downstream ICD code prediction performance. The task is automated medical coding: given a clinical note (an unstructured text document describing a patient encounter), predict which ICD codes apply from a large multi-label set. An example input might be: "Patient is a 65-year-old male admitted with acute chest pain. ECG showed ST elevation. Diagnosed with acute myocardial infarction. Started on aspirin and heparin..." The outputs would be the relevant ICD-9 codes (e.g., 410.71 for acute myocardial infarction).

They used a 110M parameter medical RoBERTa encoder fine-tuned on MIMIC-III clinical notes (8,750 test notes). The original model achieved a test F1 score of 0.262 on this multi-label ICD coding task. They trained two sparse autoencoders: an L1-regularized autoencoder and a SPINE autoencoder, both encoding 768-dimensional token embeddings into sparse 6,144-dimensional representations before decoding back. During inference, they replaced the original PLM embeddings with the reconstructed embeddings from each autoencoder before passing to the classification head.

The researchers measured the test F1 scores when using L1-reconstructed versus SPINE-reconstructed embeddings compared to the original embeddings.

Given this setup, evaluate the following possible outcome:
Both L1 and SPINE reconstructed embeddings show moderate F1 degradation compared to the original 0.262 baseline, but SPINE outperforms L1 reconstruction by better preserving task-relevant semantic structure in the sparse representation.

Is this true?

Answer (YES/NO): NO